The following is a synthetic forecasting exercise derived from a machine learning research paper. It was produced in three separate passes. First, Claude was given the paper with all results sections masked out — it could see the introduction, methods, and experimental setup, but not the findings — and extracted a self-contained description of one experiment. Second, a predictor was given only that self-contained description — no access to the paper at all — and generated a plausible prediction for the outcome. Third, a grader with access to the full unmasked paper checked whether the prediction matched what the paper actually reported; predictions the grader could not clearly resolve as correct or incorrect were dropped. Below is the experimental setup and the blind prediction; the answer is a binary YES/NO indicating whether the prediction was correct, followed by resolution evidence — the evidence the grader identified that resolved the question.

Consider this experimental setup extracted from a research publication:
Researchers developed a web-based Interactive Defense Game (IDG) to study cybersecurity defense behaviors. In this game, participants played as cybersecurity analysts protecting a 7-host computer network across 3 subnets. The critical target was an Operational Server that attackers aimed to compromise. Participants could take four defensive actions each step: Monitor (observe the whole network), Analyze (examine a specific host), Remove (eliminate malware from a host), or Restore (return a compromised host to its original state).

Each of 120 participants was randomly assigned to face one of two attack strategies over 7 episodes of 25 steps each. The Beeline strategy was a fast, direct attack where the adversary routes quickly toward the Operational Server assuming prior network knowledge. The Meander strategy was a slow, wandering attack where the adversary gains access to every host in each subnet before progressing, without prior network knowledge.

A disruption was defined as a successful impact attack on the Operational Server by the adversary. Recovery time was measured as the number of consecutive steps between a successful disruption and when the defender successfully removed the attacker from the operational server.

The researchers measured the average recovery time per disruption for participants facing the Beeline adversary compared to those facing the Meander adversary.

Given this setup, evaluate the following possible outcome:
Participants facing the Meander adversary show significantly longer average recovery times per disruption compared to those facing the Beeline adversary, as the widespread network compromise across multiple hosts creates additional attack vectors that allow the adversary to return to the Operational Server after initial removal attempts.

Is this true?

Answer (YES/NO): NO